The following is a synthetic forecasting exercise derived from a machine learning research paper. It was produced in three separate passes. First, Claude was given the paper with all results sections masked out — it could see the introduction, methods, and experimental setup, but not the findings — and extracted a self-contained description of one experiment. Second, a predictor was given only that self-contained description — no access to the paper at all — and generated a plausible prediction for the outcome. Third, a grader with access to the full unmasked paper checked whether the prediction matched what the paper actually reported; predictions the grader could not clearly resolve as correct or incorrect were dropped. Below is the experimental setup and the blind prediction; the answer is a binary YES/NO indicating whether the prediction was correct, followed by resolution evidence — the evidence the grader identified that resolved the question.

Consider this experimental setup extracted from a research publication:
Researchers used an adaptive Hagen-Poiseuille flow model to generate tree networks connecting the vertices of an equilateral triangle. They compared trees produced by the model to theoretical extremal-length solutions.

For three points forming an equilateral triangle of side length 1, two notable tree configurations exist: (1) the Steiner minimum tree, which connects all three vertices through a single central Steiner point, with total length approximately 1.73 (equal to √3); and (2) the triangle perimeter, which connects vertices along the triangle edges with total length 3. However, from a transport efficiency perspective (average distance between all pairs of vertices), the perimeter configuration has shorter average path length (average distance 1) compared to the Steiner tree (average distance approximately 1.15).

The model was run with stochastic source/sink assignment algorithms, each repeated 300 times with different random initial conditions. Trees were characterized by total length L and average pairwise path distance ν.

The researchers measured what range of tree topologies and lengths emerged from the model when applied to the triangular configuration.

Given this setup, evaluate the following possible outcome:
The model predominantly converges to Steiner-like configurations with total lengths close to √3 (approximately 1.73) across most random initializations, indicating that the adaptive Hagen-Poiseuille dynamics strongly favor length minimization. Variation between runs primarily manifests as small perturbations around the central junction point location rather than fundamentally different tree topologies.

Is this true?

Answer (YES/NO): NO